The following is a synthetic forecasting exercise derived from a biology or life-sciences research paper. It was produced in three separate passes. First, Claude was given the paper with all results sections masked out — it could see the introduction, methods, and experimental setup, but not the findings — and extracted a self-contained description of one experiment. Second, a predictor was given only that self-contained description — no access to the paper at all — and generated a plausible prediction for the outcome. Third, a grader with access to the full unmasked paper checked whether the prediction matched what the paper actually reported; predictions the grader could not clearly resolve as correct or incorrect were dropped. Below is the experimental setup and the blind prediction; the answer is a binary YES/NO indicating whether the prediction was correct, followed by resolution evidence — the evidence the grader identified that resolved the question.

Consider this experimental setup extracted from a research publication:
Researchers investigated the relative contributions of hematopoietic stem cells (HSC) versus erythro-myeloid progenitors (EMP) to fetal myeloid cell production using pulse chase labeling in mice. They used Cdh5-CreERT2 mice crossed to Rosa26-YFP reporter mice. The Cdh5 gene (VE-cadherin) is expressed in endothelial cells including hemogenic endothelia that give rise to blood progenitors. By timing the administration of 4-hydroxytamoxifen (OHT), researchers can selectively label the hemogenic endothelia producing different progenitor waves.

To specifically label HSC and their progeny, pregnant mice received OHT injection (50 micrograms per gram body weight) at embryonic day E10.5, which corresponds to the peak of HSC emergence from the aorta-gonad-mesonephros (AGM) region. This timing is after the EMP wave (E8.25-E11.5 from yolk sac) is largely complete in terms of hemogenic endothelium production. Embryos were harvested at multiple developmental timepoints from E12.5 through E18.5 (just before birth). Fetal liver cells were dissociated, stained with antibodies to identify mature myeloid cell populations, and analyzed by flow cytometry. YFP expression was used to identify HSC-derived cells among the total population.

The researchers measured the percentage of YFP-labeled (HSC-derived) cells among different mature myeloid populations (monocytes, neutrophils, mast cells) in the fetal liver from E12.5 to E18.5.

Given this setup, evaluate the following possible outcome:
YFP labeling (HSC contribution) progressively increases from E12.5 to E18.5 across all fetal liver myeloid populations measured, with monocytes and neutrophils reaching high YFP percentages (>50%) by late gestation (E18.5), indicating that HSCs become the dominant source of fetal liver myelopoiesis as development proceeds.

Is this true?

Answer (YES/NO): NO